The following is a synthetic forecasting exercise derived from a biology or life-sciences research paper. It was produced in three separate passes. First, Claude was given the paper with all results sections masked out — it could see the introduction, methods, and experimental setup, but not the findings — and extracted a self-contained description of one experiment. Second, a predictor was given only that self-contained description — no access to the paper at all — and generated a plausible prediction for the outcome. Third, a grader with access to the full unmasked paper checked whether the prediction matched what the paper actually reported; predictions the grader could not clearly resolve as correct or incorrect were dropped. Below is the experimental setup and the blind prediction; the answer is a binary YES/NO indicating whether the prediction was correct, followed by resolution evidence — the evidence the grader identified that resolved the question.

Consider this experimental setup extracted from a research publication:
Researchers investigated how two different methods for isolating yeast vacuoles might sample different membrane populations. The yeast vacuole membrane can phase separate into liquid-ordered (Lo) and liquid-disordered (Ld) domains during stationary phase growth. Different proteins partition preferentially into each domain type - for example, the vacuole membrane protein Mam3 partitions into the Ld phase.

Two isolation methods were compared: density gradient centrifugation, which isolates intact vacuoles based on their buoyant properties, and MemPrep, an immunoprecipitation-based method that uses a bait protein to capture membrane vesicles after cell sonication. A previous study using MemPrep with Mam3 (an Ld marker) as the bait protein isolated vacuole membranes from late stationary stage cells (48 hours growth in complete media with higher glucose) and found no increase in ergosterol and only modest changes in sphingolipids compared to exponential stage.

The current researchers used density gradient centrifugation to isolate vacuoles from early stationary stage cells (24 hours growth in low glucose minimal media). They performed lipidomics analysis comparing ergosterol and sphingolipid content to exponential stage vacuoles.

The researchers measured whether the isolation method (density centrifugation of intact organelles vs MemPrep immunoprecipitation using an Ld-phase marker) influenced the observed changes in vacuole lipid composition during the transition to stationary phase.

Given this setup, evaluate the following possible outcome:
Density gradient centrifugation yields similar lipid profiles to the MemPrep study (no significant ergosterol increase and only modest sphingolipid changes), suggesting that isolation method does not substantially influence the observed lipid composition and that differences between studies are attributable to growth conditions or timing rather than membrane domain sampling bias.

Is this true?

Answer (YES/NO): NO